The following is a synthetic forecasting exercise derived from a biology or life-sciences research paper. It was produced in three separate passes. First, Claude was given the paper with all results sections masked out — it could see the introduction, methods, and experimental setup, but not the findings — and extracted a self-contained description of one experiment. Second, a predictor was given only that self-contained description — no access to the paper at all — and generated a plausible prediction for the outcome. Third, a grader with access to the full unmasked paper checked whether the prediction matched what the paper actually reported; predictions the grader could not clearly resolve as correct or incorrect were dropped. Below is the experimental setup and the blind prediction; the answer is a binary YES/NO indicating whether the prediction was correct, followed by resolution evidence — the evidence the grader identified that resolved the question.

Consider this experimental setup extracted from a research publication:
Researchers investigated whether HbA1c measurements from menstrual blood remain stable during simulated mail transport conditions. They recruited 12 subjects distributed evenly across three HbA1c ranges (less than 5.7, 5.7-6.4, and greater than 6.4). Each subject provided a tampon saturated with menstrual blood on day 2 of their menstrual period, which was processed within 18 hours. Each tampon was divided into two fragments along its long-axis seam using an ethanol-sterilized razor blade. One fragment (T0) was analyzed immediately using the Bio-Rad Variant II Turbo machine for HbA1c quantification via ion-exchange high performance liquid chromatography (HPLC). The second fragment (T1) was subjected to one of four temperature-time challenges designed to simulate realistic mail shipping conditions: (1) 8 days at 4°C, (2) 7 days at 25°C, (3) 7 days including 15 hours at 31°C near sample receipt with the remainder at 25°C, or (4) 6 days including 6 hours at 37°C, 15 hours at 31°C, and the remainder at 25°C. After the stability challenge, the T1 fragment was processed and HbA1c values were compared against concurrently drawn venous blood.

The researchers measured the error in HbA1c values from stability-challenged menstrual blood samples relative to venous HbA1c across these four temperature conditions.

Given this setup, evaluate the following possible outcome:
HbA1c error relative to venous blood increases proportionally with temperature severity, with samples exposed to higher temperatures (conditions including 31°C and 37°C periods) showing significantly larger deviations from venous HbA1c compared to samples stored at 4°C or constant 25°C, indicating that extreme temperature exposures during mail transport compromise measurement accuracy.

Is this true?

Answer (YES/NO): NO